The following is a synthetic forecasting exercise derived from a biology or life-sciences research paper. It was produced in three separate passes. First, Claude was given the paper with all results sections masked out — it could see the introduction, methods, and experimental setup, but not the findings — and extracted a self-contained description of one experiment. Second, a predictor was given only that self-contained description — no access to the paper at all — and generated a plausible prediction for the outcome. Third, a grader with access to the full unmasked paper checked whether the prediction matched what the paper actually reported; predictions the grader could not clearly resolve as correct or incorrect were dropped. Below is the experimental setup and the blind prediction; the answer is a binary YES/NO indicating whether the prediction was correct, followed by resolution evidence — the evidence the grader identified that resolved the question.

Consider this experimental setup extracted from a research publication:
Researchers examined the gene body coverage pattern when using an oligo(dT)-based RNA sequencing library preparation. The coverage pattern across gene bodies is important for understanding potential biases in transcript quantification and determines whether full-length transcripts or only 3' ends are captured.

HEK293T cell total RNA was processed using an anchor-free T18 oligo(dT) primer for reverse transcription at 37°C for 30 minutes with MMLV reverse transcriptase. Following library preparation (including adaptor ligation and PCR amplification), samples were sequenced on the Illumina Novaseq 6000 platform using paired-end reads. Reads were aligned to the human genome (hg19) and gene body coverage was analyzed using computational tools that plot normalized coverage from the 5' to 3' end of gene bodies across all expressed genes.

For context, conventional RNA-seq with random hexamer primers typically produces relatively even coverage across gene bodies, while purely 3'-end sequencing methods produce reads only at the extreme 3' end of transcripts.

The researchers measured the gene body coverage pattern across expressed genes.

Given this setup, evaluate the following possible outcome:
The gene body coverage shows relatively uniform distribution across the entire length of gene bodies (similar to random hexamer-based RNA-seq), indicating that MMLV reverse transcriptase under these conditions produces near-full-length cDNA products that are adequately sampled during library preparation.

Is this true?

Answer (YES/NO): NO